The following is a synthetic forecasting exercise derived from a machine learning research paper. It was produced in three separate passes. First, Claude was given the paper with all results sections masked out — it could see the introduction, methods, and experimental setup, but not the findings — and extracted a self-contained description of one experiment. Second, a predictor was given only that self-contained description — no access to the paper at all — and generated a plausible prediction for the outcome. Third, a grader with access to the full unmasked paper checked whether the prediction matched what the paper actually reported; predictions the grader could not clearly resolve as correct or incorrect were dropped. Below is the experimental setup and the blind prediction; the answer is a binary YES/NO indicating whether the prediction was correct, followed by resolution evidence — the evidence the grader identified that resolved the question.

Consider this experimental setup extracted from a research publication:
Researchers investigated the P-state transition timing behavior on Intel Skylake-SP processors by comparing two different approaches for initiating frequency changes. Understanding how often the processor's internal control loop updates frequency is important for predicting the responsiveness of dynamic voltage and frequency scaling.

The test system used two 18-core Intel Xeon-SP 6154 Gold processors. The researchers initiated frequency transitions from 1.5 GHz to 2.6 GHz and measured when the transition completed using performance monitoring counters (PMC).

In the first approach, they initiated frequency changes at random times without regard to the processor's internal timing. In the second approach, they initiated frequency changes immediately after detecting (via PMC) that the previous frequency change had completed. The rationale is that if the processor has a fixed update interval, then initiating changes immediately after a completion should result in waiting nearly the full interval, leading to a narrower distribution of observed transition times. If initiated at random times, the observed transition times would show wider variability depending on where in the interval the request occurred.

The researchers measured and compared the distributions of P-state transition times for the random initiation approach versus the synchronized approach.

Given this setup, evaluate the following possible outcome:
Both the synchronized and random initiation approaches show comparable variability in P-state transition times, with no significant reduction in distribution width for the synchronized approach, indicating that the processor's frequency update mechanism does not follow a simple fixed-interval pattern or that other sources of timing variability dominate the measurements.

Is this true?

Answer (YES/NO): NO